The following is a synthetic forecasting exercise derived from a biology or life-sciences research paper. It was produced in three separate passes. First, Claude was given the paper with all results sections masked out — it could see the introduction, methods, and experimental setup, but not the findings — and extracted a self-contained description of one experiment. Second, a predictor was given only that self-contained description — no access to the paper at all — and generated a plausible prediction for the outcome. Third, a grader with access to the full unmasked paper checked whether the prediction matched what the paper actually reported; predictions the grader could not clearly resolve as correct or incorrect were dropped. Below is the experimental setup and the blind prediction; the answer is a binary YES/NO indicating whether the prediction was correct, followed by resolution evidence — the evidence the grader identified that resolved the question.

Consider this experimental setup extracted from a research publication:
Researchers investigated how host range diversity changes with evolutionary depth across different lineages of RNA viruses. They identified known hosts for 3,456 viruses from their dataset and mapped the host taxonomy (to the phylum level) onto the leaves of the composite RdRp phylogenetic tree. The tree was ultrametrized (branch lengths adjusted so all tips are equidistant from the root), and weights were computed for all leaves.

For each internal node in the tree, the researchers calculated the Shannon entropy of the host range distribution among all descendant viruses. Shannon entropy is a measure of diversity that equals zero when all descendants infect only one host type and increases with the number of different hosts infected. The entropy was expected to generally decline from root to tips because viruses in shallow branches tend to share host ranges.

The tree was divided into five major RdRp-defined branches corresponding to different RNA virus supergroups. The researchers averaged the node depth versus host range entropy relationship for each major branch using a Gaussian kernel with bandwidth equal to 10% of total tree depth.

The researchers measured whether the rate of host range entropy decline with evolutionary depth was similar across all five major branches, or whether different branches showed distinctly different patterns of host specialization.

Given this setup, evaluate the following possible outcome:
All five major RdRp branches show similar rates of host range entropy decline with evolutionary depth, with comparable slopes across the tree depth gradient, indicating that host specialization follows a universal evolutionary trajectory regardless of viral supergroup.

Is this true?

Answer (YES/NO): NO